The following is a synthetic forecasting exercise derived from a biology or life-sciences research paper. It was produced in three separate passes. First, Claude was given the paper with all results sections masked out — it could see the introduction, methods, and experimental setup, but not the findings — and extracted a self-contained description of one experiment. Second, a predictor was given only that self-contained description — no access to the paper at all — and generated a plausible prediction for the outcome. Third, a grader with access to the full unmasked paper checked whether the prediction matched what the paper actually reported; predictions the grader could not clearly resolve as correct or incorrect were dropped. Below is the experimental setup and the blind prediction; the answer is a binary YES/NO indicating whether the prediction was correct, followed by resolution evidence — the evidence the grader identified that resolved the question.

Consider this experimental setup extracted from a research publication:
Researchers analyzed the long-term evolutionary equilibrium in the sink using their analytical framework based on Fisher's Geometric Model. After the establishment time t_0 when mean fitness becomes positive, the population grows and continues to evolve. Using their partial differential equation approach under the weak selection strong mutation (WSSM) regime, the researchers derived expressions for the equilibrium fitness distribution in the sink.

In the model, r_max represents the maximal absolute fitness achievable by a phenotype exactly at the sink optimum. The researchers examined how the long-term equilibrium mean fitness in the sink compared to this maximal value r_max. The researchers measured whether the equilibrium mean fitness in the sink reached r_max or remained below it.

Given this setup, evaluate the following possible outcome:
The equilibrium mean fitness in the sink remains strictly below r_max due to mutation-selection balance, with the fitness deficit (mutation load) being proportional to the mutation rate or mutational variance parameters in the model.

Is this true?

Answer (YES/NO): NO